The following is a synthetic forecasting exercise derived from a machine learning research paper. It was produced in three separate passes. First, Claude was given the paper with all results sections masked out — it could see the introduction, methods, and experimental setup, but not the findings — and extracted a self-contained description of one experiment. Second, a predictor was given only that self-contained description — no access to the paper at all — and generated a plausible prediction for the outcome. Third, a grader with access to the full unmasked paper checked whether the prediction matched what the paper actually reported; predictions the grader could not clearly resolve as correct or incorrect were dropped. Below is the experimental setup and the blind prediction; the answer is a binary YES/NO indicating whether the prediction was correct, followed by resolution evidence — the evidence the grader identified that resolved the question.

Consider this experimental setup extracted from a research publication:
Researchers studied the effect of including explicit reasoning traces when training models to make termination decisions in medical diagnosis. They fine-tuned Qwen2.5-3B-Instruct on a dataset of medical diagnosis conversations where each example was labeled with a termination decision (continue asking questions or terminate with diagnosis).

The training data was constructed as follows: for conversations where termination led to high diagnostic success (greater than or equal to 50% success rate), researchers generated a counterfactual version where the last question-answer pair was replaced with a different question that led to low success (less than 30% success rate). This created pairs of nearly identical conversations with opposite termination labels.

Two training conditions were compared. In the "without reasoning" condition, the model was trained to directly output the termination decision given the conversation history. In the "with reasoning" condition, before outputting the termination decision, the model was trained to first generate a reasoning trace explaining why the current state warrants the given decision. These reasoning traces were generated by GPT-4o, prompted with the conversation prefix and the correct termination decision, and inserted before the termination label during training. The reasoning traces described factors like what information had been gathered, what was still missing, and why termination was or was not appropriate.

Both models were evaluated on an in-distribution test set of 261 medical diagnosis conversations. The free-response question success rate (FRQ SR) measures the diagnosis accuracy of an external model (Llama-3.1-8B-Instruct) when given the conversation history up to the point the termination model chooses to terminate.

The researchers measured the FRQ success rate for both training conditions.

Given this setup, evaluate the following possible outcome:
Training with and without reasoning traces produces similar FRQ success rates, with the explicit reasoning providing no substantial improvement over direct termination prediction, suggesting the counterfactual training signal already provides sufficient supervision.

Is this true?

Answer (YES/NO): NO